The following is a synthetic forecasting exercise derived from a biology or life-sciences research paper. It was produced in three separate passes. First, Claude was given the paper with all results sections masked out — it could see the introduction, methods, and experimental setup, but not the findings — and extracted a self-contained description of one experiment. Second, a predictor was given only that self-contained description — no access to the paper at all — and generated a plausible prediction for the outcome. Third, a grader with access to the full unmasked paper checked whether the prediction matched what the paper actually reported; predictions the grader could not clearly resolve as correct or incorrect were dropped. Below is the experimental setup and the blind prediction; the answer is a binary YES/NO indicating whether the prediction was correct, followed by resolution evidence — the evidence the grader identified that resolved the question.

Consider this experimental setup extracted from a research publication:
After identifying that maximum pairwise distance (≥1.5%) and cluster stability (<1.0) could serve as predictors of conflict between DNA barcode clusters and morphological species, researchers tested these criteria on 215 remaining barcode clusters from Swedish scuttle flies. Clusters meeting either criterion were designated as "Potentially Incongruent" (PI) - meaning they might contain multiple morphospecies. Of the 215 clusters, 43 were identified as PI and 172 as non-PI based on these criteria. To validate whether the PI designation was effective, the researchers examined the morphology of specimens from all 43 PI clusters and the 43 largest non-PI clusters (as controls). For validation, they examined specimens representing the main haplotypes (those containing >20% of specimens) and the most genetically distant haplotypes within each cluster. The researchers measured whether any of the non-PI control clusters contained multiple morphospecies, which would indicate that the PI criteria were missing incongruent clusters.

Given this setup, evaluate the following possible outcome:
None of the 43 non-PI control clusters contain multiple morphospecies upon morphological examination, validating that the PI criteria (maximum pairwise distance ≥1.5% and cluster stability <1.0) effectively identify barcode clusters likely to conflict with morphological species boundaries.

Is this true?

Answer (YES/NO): YES